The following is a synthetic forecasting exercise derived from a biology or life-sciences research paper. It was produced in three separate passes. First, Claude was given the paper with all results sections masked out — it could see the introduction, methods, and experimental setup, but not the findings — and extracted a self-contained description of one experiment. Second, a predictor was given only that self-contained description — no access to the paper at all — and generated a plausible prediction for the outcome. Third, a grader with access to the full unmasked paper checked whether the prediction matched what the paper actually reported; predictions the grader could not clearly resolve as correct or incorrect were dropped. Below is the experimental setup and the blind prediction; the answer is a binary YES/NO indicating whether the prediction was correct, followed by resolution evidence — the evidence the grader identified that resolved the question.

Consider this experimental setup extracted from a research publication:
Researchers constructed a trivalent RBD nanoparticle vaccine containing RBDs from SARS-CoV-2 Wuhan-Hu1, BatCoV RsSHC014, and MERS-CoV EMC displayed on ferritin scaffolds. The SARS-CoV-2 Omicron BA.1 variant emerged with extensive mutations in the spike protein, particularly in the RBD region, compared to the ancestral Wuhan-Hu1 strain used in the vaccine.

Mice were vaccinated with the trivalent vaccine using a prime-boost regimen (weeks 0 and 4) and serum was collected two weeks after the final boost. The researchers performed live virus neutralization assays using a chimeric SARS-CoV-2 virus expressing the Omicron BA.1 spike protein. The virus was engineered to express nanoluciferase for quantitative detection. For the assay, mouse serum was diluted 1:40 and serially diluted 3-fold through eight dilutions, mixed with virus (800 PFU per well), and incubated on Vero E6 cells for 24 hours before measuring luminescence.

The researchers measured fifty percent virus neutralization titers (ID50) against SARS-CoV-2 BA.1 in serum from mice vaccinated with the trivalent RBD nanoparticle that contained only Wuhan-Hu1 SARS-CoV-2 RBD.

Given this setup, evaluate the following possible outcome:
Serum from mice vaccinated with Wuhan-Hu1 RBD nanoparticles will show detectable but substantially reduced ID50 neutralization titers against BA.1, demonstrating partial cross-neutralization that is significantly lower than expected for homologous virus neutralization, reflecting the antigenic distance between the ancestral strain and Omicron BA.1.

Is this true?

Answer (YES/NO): NO